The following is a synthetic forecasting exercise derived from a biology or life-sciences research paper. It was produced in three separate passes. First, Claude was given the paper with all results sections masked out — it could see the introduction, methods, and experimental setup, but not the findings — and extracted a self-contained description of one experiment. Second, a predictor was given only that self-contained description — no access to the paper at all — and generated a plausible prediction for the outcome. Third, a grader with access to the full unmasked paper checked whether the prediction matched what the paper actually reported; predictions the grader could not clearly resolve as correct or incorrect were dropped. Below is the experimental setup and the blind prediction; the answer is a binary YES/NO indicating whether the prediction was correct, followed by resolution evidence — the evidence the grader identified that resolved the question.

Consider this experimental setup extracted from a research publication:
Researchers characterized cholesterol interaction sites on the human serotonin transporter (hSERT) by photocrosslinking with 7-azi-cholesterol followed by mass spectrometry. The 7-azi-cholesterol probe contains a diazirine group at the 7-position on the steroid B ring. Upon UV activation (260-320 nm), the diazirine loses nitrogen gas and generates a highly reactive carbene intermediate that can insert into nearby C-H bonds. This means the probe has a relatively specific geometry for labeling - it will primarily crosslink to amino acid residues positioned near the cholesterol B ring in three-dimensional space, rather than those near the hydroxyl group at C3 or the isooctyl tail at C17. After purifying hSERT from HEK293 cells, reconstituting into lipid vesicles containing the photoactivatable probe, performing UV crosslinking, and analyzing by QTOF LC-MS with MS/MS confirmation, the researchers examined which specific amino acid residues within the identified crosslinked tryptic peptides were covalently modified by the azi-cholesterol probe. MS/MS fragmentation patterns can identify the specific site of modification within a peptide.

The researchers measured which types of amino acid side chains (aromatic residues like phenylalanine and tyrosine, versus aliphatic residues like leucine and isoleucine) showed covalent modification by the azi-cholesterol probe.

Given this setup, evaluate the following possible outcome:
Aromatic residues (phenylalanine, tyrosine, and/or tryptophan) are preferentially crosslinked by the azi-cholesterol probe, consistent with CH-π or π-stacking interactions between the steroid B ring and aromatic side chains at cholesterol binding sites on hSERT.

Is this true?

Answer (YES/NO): NO